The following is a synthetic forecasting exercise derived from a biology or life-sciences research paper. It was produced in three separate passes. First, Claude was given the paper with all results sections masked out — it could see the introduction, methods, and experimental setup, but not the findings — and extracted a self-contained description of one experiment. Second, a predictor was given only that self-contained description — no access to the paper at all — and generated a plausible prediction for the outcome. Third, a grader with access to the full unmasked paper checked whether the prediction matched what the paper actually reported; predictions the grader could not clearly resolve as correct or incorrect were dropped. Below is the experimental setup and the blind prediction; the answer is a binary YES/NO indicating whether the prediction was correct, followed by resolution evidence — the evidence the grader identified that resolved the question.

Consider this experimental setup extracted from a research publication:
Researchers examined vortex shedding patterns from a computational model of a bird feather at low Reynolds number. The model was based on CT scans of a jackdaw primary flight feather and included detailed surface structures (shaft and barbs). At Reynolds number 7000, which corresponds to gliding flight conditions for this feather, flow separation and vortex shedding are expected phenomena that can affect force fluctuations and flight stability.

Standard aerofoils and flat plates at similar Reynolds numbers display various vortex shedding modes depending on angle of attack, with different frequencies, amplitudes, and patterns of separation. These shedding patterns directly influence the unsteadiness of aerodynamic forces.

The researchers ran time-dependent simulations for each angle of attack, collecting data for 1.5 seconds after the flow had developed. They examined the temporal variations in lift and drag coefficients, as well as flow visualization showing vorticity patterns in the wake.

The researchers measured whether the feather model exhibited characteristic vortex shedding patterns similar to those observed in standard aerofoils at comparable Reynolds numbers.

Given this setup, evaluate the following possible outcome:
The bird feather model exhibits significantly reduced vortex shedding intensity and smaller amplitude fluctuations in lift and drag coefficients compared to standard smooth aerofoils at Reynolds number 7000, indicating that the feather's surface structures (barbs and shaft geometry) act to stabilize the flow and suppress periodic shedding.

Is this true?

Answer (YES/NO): YES